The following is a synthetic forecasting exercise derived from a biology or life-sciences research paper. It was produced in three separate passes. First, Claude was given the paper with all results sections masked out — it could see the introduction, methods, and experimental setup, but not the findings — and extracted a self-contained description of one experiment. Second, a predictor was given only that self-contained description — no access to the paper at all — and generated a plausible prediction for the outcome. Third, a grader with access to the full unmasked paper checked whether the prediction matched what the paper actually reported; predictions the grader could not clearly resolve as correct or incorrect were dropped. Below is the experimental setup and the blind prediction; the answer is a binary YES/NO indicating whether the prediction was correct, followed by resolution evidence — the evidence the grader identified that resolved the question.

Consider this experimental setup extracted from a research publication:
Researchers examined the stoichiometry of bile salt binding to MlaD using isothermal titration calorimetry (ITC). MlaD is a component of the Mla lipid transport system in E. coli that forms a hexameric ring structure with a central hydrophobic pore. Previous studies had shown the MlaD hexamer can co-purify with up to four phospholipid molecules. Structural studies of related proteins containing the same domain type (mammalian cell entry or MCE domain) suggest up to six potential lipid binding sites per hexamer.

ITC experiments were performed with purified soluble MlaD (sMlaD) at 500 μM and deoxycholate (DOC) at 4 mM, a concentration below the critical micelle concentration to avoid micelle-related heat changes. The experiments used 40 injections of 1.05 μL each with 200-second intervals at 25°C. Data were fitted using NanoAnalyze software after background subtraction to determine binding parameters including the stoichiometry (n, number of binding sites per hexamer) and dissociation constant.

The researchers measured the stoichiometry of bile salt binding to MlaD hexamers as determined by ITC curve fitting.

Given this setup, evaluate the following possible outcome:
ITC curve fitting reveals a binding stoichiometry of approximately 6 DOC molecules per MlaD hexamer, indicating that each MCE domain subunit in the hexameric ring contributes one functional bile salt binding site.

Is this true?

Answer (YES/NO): YES